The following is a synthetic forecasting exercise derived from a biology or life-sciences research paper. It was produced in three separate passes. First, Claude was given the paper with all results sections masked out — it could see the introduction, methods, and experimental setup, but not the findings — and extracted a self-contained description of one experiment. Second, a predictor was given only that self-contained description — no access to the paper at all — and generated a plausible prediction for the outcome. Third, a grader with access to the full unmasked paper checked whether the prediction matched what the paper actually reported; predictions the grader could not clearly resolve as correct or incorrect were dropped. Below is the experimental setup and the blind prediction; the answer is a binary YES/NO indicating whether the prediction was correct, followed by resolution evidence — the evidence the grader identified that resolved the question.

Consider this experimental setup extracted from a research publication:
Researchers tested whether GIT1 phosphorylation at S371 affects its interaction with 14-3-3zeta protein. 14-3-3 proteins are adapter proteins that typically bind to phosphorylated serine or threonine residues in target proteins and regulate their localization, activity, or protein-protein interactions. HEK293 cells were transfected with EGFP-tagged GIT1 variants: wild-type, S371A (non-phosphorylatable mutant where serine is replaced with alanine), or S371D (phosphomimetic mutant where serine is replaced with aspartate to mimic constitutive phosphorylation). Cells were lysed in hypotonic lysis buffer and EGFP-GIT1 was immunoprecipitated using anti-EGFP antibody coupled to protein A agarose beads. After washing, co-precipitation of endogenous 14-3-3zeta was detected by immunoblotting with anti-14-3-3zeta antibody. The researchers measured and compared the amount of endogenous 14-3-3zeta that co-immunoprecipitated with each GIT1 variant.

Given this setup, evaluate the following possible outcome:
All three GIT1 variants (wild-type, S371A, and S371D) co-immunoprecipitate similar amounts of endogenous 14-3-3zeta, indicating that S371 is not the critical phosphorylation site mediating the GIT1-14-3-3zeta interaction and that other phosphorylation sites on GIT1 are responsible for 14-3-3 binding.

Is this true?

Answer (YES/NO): NO